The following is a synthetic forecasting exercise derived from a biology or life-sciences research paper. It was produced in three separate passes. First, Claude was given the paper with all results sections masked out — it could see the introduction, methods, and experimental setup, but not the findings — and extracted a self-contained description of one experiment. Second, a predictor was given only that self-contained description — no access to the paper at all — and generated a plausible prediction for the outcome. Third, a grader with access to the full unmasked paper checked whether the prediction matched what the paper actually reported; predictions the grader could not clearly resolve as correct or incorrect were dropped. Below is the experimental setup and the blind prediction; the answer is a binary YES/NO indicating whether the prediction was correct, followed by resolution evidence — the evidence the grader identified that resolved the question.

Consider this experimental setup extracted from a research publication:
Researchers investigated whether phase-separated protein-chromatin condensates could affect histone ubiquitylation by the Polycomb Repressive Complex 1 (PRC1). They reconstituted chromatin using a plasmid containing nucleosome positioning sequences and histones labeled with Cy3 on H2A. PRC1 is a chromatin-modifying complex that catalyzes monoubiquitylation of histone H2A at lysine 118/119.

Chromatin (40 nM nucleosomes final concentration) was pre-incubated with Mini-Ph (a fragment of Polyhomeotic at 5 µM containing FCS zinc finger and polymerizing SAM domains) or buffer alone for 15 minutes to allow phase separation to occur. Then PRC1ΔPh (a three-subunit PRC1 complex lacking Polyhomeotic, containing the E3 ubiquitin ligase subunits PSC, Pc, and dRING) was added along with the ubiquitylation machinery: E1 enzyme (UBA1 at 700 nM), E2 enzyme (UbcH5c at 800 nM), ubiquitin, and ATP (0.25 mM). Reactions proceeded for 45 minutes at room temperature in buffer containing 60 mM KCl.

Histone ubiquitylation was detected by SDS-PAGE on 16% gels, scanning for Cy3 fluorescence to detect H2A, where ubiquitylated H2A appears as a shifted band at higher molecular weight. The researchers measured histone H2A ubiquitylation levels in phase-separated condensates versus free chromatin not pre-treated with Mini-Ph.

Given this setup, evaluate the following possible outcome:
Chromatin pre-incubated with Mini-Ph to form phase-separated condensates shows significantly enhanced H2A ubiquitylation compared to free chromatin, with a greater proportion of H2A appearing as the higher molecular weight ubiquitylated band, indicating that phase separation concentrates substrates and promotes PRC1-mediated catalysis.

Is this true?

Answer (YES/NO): NO